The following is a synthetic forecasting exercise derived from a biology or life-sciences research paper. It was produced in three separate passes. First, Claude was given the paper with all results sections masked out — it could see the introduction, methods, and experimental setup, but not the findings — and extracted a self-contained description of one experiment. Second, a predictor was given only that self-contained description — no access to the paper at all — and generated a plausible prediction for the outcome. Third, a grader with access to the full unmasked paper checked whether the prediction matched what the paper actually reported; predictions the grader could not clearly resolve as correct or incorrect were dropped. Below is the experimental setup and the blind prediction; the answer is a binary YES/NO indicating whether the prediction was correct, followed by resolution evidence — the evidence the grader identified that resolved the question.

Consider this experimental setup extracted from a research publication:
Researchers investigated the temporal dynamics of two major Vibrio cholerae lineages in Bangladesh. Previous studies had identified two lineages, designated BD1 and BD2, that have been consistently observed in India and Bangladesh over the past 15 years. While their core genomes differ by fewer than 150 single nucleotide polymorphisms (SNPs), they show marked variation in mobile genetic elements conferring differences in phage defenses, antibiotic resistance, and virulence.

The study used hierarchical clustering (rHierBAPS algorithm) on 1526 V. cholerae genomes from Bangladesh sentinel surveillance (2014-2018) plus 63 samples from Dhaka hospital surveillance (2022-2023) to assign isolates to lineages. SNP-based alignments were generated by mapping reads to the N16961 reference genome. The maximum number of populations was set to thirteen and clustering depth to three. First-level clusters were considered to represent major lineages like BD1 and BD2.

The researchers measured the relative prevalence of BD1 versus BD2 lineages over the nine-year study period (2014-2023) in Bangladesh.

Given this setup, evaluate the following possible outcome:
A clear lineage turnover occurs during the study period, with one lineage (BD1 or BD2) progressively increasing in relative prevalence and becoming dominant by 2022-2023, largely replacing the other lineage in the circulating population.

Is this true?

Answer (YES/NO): YES